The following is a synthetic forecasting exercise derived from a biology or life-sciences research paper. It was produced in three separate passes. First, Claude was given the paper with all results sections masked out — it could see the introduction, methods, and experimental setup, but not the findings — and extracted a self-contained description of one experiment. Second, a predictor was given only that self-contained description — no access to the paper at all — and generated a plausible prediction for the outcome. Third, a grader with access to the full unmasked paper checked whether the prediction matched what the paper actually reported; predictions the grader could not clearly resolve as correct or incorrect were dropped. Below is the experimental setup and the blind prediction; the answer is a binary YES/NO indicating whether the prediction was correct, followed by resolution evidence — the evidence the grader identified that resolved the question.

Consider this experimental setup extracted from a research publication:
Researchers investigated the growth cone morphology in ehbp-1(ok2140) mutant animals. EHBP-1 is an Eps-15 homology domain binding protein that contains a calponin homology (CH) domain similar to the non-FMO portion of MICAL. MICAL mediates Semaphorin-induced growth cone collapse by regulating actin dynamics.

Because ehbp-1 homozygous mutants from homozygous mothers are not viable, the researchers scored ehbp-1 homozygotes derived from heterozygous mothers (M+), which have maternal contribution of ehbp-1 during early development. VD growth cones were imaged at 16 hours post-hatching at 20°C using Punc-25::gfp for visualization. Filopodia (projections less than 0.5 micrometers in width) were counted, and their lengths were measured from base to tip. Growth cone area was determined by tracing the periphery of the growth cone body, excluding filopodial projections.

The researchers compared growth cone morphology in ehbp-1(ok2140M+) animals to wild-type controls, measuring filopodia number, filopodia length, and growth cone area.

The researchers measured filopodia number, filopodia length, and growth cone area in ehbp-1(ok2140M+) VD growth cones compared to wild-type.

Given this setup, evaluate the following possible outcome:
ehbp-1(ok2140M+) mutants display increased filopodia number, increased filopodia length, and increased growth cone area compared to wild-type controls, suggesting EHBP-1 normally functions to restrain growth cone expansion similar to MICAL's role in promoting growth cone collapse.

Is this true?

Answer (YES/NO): NO